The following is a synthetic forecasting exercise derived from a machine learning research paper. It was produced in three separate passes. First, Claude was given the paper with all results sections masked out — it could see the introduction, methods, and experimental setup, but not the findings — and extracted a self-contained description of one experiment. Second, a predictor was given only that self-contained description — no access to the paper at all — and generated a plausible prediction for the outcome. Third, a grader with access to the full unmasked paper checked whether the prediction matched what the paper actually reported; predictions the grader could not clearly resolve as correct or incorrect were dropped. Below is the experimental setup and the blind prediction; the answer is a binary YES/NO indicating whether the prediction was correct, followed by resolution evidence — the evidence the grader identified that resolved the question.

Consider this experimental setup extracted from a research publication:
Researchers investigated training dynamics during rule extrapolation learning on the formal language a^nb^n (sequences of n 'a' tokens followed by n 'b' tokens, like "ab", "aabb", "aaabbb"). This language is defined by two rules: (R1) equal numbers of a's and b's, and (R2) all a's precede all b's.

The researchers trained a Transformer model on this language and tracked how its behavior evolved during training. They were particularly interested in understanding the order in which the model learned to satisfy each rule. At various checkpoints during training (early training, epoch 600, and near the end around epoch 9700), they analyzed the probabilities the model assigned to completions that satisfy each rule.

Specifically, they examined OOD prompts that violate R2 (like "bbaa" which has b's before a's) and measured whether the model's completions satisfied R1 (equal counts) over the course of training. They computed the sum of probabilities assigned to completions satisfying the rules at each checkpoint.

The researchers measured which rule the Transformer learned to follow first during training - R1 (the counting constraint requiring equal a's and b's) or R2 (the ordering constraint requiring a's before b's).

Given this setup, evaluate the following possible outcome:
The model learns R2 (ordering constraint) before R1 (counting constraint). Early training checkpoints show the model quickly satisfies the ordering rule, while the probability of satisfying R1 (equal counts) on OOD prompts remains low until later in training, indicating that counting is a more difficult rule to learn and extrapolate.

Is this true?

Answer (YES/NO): YES